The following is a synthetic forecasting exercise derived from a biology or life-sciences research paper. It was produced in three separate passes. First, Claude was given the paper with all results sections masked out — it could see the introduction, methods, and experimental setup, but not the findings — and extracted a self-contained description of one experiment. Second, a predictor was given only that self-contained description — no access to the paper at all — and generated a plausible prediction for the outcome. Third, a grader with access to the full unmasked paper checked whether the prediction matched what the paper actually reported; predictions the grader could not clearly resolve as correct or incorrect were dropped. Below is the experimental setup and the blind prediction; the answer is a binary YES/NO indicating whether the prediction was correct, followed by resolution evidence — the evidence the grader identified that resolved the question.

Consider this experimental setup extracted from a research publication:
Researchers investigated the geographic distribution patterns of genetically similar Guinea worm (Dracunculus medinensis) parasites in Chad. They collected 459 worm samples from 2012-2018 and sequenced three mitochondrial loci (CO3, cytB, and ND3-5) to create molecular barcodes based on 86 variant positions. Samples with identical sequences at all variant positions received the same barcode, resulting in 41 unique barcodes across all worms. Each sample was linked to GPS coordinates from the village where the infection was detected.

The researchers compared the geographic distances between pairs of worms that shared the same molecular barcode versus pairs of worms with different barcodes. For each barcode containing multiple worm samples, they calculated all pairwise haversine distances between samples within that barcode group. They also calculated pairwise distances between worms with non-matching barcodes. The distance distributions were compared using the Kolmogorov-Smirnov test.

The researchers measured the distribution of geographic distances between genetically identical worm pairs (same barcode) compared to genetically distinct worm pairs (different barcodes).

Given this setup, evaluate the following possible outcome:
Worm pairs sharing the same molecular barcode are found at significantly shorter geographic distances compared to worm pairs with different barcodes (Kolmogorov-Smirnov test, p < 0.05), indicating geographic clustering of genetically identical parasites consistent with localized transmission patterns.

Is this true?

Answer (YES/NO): YES